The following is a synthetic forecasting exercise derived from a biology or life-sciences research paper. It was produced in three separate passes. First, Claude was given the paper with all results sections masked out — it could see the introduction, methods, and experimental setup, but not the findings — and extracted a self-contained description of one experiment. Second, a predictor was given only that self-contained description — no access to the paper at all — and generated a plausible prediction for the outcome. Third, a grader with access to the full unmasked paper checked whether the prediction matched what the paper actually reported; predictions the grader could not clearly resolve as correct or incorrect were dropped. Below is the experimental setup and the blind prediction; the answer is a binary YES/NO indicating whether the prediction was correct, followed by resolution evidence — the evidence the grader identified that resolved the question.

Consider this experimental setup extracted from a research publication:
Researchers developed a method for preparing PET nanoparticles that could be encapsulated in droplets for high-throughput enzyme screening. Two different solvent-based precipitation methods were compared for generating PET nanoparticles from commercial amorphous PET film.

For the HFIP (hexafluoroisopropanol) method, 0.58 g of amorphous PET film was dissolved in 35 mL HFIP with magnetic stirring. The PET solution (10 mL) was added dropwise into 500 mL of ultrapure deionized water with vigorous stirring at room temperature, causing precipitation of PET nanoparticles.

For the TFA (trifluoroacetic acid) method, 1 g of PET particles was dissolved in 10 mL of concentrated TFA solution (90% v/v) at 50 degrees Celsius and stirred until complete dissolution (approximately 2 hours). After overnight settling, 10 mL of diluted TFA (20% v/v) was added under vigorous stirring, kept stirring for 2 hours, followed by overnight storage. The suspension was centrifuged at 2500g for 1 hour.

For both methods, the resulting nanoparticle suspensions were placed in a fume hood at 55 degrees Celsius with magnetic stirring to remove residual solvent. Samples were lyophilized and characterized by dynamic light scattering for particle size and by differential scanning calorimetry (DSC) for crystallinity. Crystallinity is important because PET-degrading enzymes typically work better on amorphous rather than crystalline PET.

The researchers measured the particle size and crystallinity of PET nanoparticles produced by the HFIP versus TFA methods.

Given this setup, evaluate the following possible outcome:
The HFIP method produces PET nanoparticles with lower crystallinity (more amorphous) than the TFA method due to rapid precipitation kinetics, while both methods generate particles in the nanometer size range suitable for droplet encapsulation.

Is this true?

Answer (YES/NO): YES